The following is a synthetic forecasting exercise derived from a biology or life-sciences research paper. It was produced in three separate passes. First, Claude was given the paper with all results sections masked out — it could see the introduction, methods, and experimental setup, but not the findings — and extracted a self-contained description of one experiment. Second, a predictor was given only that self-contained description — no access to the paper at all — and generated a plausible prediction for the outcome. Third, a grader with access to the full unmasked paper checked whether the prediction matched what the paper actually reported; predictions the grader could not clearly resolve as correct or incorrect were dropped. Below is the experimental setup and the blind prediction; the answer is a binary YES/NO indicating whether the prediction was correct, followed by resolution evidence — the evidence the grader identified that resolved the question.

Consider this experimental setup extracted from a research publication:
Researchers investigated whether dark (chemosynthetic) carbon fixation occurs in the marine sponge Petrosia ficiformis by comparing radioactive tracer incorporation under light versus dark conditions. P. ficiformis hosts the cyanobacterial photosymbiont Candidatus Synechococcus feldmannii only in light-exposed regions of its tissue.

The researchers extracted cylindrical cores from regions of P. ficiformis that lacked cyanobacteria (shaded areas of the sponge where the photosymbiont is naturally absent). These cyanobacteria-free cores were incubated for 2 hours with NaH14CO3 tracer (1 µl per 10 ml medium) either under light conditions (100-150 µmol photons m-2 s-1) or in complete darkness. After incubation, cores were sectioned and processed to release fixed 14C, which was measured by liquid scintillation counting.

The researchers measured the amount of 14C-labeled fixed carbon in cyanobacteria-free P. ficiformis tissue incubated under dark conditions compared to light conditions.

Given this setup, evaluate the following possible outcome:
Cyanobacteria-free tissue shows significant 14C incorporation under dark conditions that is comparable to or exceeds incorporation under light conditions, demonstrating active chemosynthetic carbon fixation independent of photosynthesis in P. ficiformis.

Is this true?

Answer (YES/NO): NO